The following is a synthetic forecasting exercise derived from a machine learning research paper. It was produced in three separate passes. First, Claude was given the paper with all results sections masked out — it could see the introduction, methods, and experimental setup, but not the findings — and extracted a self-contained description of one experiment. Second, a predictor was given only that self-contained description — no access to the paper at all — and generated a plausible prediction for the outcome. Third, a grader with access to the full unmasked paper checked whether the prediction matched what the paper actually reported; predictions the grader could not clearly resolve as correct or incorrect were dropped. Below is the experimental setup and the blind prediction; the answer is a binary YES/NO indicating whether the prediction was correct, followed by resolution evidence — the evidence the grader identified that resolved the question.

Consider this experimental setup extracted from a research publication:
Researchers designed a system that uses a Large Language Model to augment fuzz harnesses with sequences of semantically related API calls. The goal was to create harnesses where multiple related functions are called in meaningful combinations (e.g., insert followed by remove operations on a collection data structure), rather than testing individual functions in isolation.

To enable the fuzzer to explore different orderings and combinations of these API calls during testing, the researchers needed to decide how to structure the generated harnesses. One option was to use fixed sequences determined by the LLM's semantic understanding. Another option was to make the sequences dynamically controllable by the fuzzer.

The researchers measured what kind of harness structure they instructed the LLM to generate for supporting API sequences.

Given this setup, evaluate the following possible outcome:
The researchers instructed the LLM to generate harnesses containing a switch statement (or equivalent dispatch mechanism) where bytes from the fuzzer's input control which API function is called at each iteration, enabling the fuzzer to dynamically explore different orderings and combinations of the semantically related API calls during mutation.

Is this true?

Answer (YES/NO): YES